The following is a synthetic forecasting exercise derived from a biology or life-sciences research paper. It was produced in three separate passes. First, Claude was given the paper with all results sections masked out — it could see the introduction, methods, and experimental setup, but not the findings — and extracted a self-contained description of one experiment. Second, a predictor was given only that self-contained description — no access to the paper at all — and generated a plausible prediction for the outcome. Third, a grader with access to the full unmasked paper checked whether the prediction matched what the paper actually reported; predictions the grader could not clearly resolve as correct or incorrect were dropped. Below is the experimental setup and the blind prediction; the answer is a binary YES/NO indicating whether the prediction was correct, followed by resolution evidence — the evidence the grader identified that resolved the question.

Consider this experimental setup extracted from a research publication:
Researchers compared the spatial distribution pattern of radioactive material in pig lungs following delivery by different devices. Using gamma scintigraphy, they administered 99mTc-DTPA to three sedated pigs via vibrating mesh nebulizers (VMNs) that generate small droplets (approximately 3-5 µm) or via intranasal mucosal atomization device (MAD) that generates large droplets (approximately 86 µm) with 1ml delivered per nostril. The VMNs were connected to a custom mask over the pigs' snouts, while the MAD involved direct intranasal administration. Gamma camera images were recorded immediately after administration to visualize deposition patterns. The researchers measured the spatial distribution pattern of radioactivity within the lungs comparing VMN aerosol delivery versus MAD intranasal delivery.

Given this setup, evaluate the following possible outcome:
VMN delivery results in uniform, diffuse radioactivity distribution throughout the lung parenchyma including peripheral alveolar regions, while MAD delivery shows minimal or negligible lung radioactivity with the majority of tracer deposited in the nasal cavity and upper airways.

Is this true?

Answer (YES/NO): NO